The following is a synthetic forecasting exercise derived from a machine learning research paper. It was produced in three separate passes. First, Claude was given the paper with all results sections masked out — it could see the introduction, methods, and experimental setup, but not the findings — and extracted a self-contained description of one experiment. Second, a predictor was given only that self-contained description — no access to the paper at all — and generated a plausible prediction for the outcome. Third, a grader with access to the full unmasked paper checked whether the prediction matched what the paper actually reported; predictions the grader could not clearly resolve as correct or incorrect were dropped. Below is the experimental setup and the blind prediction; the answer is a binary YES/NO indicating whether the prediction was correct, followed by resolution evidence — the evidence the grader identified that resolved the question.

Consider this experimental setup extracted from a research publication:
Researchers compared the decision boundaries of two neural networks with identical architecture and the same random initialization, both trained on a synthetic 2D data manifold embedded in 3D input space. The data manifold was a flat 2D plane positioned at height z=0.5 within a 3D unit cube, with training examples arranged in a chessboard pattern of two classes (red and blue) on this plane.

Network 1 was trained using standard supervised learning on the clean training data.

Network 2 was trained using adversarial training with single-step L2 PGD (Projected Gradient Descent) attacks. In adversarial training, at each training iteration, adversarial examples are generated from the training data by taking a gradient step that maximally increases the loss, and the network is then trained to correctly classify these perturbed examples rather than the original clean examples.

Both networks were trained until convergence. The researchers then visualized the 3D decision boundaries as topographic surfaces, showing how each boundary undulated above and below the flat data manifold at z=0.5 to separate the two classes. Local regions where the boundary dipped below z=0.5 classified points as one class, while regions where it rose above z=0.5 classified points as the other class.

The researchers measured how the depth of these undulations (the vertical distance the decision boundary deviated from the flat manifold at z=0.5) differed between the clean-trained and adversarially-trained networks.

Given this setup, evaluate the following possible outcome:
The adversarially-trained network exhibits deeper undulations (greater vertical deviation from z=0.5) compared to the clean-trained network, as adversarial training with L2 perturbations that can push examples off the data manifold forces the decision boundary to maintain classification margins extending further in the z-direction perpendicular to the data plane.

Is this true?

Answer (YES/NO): YES